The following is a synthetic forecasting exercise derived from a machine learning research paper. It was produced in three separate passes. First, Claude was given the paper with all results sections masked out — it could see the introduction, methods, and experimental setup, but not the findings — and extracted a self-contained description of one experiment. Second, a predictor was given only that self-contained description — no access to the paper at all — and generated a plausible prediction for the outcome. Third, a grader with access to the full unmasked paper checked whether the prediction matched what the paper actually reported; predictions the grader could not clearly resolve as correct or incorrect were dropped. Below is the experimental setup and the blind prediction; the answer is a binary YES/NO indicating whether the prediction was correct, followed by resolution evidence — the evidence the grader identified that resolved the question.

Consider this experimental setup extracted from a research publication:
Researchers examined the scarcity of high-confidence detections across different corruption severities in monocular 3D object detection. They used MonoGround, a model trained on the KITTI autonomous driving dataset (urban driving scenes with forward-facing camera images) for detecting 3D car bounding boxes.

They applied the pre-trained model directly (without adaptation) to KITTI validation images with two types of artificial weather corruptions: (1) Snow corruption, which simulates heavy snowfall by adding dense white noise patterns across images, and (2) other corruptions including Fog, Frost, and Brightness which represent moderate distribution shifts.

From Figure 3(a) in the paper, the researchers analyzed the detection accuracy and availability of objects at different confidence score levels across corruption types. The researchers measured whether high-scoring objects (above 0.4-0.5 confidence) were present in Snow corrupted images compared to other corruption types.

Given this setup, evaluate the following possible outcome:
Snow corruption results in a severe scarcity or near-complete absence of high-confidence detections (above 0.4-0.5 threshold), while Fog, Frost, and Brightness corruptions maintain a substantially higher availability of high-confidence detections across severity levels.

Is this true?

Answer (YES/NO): YES